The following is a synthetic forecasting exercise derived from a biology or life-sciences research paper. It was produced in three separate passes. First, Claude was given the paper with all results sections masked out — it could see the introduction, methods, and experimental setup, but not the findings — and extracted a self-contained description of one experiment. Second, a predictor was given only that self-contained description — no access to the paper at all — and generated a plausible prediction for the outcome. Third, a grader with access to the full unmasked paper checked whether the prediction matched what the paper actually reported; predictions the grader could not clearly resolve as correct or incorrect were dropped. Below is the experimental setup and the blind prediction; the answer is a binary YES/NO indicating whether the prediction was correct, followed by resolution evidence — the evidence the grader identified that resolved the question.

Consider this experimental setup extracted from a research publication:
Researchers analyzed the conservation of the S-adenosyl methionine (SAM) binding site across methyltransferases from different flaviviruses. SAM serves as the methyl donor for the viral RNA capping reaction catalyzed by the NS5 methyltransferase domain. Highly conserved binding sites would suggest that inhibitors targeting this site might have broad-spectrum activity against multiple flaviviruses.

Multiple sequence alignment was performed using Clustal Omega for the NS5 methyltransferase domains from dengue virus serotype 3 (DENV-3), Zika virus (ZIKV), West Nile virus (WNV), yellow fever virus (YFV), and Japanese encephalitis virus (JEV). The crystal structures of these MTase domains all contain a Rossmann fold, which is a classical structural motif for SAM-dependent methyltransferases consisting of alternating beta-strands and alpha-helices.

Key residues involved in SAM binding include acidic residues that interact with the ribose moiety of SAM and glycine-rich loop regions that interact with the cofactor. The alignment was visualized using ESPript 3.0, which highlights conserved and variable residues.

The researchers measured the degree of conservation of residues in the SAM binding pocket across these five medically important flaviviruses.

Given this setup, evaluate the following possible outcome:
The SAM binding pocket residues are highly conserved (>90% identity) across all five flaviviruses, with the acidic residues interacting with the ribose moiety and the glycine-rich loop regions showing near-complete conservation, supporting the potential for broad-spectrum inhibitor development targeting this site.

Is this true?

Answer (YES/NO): YES